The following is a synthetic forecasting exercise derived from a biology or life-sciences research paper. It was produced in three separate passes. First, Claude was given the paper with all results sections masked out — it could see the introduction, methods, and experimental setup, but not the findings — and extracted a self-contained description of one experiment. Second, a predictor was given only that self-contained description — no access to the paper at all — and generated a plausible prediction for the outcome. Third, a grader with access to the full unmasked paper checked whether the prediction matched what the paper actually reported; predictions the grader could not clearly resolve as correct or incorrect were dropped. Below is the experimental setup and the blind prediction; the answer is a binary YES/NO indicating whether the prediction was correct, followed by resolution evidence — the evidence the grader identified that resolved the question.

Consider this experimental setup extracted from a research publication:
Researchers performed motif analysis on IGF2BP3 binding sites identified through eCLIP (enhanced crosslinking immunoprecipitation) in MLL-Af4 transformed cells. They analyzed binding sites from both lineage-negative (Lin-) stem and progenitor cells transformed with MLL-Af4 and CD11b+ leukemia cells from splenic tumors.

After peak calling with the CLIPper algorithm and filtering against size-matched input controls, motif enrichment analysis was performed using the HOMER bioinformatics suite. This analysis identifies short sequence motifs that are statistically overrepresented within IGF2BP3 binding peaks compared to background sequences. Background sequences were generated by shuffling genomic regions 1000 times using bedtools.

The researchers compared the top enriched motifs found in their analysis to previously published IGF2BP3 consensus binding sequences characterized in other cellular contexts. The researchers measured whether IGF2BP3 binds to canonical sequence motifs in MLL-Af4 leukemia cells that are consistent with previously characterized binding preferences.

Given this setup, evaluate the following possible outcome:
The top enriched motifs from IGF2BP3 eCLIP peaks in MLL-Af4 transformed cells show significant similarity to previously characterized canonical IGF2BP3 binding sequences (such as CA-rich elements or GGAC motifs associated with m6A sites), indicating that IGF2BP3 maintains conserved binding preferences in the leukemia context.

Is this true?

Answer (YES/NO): YES